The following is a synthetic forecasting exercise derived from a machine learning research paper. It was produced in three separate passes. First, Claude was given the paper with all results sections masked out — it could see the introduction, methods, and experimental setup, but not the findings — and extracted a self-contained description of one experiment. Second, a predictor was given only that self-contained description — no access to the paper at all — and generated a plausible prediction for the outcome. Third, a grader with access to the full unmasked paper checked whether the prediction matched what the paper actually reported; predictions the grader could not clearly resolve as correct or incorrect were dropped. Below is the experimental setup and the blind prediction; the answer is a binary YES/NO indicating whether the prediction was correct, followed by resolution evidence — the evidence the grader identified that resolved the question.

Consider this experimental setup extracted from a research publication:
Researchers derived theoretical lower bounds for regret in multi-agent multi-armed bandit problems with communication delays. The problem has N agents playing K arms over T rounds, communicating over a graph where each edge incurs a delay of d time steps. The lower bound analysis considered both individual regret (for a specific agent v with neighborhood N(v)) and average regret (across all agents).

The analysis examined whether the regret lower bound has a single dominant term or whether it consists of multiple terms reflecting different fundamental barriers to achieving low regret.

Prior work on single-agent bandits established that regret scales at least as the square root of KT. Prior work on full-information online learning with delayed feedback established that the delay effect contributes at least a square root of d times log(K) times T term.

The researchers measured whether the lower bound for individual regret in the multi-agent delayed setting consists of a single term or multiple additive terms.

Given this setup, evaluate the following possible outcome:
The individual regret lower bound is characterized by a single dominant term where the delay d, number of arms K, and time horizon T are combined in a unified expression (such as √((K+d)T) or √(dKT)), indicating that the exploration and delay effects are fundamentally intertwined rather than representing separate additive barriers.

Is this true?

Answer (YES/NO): NO